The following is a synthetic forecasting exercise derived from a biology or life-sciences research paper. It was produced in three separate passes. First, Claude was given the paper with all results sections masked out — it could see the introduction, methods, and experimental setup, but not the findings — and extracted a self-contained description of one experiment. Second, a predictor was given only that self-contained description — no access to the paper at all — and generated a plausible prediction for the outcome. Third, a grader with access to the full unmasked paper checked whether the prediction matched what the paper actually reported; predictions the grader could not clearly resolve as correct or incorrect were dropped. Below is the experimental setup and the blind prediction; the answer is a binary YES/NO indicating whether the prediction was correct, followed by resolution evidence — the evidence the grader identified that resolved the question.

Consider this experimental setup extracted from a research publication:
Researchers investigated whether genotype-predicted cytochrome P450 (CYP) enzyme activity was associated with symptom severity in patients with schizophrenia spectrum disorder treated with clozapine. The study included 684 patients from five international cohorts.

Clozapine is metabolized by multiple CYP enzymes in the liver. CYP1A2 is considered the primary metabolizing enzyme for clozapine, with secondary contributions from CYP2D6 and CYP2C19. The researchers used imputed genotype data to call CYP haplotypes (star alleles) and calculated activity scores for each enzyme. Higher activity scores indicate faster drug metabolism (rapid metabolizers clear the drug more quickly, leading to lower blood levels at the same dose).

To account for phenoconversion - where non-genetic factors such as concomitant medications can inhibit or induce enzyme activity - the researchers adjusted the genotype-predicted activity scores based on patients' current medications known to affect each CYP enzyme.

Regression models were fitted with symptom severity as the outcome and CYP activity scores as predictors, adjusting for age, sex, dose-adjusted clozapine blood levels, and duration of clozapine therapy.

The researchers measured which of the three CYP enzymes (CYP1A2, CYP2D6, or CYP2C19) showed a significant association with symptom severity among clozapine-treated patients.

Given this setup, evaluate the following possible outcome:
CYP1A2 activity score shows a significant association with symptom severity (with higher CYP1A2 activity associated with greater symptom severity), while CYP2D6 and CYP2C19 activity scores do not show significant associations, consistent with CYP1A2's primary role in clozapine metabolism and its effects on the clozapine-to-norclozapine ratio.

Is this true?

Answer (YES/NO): NO